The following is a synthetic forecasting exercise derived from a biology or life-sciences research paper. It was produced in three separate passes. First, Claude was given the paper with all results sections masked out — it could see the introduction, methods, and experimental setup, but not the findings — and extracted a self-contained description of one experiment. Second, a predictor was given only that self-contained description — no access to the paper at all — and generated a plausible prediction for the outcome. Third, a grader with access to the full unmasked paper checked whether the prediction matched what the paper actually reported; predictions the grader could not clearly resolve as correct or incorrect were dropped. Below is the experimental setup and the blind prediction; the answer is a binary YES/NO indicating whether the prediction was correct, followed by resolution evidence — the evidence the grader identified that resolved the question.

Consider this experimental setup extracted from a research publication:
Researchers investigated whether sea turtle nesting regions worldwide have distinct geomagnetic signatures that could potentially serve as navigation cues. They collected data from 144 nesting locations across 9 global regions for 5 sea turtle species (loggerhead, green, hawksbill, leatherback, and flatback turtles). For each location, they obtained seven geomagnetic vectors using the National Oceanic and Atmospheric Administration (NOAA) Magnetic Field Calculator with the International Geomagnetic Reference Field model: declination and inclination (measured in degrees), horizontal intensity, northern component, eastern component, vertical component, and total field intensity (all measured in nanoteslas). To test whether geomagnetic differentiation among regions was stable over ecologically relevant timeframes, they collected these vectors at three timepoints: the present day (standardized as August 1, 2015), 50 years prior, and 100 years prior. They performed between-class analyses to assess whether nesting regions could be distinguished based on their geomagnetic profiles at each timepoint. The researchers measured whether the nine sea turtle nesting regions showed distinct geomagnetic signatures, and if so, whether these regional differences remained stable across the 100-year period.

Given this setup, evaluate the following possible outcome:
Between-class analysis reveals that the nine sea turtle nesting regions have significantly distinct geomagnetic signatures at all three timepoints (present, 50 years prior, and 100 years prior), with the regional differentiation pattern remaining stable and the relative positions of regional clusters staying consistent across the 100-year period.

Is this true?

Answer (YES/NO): YES